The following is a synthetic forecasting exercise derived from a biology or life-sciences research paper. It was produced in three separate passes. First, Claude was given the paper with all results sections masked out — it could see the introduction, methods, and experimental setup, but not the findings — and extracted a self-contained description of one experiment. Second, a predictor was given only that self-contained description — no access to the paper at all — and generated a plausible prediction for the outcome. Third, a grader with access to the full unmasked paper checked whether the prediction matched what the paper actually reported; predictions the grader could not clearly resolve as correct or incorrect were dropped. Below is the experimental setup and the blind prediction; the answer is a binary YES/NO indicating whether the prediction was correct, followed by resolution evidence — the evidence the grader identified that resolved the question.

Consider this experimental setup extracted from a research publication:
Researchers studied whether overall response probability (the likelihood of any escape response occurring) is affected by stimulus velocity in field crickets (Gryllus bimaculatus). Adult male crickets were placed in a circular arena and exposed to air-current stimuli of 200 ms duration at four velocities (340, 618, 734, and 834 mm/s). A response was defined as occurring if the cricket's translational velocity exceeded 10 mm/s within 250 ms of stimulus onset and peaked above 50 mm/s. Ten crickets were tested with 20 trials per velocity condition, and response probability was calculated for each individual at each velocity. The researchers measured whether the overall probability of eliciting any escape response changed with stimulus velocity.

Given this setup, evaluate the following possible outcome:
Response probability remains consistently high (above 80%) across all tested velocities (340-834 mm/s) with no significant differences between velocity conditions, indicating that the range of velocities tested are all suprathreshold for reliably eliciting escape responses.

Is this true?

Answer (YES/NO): NO